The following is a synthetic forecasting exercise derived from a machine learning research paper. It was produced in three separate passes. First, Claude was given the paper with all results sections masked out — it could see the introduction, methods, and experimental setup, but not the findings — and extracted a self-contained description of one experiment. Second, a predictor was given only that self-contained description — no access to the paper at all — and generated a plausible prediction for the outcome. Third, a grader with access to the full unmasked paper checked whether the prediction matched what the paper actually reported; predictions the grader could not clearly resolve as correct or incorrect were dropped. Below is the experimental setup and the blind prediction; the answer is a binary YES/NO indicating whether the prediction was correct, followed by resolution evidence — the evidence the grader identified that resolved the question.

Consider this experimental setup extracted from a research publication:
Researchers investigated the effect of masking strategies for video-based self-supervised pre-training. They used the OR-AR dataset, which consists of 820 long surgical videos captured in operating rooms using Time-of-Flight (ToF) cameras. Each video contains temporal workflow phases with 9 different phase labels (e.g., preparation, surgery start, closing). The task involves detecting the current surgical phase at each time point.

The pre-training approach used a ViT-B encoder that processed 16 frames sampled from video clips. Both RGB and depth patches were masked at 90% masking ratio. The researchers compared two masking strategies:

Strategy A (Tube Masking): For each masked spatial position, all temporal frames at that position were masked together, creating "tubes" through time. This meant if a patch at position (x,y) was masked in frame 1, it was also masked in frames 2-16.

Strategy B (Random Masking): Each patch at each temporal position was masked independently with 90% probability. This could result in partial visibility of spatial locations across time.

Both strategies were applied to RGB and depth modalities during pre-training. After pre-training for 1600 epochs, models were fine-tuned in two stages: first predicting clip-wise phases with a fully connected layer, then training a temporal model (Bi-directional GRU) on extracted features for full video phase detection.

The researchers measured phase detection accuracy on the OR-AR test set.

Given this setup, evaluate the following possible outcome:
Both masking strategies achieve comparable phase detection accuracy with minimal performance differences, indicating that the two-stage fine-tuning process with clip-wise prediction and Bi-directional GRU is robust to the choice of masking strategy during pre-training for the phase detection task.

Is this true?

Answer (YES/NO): NO